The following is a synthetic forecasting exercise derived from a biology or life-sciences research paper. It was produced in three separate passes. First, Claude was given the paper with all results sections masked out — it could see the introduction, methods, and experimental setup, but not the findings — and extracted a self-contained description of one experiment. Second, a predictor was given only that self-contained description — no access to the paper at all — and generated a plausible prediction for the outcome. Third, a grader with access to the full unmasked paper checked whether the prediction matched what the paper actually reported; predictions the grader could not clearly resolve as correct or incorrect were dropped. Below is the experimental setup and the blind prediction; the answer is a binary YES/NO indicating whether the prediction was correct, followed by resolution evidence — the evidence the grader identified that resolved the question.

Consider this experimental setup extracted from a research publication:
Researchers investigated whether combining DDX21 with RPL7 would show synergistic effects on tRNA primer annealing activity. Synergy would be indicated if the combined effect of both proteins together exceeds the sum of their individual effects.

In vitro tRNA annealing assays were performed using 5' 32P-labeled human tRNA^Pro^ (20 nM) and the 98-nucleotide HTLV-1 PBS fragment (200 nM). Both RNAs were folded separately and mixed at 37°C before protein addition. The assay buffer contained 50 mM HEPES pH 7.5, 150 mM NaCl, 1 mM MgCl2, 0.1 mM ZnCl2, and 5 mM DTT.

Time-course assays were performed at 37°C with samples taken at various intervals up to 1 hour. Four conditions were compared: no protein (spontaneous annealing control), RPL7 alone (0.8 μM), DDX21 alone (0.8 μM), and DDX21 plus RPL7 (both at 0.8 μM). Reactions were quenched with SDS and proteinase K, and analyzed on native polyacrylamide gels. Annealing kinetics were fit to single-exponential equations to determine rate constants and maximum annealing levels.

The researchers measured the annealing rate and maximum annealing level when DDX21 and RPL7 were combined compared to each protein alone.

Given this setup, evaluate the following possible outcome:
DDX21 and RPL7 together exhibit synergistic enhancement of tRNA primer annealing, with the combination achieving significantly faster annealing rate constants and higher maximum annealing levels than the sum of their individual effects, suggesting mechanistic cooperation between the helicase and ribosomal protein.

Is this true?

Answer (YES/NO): NO